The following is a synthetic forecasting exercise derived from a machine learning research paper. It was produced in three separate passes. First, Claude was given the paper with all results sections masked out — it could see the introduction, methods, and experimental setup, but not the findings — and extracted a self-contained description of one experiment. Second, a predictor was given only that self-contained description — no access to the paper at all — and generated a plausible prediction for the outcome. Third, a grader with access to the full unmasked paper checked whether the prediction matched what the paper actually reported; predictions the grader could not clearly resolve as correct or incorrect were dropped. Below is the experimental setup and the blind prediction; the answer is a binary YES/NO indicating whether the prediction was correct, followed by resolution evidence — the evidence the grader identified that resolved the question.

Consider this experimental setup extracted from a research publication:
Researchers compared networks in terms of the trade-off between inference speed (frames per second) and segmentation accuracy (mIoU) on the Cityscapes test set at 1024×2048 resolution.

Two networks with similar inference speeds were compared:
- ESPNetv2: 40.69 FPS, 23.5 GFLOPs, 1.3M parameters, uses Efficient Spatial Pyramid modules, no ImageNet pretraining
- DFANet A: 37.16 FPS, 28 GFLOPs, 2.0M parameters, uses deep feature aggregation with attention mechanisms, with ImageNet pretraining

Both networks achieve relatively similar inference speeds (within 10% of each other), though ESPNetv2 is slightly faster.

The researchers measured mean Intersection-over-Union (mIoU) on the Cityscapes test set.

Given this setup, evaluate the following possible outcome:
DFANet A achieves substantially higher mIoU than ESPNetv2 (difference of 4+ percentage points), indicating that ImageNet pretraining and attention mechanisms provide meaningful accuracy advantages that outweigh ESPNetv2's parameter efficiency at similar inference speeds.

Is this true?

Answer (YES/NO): YES